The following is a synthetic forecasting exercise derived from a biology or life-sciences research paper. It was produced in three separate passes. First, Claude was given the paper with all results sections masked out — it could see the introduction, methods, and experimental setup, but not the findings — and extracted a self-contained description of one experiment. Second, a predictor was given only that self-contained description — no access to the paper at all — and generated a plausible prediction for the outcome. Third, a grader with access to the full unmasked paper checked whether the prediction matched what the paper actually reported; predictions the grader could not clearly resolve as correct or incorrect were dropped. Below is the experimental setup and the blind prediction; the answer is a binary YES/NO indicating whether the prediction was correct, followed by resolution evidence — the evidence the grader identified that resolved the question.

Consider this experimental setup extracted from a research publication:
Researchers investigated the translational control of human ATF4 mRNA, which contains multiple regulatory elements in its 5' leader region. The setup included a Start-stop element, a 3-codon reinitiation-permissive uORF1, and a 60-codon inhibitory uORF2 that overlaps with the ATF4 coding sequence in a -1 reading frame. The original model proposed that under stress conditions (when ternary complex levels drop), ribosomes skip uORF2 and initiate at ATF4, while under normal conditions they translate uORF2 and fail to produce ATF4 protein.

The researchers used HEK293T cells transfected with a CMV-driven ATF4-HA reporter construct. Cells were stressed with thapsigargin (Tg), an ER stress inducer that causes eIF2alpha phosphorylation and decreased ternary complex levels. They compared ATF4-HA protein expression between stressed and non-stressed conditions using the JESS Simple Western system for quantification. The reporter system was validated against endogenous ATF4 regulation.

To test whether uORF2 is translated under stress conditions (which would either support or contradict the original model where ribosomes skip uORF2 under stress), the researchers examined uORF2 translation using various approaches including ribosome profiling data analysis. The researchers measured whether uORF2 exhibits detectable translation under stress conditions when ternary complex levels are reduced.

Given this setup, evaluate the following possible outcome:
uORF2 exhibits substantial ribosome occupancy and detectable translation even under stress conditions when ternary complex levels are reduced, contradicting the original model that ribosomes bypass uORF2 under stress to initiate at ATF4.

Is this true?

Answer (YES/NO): YES